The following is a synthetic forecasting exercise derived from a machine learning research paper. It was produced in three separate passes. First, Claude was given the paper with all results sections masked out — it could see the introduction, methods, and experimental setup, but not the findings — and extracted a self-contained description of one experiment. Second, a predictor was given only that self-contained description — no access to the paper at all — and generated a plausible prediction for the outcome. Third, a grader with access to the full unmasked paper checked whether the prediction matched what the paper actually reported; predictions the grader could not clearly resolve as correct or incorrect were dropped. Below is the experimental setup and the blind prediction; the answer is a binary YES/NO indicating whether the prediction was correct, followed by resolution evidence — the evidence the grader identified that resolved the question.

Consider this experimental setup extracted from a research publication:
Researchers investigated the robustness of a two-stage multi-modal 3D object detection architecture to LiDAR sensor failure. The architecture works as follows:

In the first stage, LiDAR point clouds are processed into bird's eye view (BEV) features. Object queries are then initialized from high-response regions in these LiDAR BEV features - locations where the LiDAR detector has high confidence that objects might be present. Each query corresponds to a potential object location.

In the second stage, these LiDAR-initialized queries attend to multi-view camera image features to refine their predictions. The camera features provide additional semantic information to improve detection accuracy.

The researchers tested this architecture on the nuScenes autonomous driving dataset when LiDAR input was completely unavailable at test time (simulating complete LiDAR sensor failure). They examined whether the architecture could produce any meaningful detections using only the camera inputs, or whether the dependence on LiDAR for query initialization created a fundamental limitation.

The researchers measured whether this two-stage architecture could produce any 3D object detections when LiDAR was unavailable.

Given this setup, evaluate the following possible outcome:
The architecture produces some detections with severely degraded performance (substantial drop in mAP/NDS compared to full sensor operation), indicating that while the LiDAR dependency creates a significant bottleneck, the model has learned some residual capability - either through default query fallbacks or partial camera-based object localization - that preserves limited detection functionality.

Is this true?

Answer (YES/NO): NO